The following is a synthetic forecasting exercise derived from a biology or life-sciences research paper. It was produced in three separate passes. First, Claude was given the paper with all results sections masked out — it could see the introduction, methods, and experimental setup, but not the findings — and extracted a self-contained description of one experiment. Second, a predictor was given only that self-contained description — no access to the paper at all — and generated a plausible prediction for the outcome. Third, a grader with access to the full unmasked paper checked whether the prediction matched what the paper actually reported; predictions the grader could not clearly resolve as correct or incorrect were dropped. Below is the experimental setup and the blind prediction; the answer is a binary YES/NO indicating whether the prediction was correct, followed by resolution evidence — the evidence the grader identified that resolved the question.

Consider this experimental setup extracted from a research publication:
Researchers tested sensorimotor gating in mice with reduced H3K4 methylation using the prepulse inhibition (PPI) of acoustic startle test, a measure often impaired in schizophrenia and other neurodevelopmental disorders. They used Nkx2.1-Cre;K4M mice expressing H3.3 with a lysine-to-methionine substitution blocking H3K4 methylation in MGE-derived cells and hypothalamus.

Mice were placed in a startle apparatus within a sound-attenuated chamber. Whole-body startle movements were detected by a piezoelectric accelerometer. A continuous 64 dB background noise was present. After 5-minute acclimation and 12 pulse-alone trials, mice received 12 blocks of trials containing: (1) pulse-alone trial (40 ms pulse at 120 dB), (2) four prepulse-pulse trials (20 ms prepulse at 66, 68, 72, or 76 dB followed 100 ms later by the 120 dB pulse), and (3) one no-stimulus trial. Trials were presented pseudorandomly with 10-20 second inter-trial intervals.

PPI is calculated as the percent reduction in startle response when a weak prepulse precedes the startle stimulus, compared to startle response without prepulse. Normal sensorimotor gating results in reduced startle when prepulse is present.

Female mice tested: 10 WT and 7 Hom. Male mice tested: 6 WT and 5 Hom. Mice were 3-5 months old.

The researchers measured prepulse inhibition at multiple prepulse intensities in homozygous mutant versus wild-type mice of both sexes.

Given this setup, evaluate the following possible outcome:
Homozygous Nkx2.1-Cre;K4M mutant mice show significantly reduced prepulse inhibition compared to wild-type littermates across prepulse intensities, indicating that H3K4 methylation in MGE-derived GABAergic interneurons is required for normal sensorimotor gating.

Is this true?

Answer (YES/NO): NO